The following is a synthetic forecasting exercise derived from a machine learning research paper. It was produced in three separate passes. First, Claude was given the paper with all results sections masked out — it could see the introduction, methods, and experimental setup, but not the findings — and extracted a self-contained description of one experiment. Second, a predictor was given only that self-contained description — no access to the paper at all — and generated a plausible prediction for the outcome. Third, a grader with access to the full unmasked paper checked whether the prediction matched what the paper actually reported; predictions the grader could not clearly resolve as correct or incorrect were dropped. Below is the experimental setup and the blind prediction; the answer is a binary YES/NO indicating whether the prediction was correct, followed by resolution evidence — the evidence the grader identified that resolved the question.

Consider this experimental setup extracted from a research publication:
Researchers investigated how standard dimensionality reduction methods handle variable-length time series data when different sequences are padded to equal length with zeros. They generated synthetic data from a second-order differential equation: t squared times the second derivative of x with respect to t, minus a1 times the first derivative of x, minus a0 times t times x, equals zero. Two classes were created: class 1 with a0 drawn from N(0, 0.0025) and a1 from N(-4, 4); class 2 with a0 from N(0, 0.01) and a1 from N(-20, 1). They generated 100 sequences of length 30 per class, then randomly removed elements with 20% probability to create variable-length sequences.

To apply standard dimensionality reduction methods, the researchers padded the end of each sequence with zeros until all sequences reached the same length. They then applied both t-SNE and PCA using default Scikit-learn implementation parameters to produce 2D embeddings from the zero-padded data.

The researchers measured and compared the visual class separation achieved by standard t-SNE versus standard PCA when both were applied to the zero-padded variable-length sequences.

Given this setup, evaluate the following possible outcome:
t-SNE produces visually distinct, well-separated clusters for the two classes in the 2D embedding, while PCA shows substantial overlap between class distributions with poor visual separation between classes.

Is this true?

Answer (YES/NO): NO